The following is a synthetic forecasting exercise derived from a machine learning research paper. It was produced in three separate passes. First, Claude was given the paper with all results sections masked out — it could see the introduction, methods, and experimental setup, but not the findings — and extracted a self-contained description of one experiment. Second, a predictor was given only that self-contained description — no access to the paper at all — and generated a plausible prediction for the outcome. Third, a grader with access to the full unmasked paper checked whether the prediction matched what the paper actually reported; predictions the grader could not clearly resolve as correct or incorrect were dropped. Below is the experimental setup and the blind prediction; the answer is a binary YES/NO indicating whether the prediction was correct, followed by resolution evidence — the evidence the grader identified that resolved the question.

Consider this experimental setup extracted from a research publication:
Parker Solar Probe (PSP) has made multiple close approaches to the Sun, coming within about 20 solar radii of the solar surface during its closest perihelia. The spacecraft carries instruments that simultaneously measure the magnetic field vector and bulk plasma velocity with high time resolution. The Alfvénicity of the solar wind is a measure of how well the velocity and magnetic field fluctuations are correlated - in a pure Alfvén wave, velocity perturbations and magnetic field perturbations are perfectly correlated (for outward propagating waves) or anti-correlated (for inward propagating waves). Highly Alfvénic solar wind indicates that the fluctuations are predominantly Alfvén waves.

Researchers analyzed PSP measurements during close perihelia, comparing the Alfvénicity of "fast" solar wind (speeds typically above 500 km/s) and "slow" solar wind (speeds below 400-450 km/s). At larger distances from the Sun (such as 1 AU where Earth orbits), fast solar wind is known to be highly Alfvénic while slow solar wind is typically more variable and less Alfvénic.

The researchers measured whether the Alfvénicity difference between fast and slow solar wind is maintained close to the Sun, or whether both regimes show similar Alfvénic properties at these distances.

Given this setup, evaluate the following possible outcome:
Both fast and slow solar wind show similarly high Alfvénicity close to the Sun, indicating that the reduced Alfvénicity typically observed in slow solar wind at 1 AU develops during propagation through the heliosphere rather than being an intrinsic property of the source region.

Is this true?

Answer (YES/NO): YES